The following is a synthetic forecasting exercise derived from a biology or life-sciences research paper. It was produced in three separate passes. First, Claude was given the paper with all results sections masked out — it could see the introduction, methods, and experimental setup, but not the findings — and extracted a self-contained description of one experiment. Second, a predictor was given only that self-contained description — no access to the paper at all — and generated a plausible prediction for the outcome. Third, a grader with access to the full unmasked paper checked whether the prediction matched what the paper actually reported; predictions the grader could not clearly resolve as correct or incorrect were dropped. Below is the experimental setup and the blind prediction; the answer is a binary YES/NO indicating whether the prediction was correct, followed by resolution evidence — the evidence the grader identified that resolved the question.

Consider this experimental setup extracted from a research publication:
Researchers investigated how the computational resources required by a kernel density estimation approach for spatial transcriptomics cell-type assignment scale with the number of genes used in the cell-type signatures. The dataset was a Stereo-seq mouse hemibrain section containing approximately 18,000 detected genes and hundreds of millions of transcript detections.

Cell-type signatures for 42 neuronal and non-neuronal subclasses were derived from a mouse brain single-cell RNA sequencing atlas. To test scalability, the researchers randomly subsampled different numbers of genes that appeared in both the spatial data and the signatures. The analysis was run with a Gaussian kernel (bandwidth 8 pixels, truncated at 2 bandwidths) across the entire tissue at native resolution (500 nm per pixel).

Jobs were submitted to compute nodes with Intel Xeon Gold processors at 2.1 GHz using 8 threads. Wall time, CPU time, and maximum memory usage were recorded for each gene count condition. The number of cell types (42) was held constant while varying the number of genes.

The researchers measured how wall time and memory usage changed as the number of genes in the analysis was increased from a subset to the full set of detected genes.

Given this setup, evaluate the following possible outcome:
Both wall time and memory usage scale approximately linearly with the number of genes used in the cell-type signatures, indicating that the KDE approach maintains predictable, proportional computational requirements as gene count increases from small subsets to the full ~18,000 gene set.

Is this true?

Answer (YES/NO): NO